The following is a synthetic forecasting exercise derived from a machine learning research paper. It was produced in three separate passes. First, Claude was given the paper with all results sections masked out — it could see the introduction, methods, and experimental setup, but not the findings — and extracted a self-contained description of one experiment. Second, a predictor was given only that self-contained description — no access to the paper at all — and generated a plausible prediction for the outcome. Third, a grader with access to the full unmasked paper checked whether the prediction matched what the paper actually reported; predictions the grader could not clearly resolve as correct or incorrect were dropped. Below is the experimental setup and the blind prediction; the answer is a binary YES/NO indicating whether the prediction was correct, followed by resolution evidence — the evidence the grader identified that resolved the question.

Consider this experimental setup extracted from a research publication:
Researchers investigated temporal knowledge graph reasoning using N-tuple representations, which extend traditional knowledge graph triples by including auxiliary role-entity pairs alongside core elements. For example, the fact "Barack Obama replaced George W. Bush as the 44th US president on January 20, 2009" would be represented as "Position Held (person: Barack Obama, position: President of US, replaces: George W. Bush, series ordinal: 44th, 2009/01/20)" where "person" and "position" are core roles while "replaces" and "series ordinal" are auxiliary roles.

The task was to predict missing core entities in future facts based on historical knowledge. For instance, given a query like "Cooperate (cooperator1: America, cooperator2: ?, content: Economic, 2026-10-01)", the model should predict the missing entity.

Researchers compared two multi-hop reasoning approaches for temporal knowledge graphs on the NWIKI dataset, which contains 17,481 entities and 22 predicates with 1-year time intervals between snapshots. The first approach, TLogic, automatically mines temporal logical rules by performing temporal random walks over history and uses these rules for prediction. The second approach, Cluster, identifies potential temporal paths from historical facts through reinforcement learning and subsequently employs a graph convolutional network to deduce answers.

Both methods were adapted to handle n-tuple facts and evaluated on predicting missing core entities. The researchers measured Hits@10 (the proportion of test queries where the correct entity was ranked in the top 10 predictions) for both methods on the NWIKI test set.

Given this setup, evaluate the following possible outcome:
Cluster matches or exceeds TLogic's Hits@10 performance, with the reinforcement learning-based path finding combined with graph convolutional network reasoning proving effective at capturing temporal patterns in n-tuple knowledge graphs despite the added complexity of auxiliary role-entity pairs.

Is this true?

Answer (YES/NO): YES